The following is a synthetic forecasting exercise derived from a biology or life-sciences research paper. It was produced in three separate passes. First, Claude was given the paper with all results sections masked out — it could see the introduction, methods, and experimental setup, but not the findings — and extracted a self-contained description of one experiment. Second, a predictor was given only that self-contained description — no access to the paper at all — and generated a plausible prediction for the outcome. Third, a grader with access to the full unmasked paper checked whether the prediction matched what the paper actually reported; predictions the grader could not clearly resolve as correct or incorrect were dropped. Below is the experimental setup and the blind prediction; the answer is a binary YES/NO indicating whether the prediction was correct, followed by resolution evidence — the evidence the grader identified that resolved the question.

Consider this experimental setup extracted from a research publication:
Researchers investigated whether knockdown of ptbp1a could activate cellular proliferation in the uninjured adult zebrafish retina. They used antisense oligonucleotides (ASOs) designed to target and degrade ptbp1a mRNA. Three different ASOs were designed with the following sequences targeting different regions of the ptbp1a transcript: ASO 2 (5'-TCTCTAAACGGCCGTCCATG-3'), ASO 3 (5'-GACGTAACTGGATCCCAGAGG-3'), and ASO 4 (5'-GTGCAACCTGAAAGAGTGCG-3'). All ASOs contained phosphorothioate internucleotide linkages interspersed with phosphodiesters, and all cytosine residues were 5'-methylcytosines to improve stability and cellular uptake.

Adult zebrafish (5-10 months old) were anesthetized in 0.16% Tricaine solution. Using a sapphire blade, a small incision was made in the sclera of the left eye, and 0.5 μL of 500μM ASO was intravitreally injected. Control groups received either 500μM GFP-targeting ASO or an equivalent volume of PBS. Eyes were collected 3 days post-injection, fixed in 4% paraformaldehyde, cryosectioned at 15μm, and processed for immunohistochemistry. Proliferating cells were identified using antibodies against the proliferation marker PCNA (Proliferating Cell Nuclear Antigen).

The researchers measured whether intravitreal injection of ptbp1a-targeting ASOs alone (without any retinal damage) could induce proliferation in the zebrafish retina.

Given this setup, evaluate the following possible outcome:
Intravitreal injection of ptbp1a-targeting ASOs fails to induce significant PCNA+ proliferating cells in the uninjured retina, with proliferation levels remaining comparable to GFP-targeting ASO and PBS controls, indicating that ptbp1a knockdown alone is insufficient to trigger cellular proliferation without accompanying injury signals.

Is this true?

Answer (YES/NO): NO